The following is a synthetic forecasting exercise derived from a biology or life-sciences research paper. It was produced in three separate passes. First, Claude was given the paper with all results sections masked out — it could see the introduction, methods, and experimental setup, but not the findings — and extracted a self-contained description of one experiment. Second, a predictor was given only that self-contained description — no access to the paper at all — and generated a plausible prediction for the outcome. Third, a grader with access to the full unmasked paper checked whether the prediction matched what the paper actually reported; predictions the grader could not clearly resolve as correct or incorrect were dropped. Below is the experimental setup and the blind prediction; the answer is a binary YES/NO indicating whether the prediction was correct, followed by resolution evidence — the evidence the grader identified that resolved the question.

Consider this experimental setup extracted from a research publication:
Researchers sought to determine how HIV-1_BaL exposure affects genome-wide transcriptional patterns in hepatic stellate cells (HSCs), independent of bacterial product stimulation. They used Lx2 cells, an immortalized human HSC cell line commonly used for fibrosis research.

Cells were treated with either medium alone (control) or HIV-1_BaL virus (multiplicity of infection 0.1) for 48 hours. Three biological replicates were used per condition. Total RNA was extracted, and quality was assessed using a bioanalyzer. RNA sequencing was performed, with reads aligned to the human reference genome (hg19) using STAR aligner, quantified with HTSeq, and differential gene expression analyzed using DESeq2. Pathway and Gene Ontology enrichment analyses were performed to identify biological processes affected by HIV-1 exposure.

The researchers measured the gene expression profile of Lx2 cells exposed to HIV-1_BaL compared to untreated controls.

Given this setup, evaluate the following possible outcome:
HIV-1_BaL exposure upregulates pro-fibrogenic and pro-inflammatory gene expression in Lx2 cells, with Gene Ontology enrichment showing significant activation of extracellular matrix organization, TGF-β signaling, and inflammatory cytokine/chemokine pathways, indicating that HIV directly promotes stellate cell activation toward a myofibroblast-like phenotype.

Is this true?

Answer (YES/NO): NO